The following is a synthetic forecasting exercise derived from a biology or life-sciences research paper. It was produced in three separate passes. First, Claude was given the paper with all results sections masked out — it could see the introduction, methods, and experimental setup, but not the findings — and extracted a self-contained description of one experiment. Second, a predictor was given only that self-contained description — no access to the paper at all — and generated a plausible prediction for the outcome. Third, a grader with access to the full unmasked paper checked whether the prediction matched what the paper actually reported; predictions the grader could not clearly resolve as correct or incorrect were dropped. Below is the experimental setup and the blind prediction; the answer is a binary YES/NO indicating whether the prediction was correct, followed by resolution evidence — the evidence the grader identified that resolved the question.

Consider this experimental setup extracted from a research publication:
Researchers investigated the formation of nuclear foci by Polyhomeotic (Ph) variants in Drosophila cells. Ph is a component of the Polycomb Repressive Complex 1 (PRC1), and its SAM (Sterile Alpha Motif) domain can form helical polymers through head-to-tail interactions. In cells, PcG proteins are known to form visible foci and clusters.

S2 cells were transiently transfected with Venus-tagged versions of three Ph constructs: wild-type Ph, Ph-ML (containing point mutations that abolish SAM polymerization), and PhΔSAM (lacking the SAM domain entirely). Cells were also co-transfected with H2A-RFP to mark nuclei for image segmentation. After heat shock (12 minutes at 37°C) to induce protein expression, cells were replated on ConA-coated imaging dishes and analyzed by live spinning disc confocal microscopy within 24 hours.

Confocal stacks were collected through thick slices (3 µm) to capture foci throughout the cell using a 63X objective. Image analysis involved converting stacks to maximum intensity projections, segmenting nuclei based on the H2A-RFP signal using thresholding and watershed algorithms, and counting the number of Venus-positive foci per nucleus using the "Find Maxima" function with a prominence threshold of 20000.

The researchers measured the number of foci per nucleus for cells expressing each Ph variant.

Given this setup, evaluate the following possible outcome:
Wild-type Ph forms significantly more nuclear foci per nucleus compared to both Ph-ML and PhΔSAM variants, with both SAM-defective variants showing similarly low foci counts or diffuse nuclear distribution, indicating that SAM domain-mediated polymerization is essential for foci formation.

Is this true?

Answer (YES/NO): NO